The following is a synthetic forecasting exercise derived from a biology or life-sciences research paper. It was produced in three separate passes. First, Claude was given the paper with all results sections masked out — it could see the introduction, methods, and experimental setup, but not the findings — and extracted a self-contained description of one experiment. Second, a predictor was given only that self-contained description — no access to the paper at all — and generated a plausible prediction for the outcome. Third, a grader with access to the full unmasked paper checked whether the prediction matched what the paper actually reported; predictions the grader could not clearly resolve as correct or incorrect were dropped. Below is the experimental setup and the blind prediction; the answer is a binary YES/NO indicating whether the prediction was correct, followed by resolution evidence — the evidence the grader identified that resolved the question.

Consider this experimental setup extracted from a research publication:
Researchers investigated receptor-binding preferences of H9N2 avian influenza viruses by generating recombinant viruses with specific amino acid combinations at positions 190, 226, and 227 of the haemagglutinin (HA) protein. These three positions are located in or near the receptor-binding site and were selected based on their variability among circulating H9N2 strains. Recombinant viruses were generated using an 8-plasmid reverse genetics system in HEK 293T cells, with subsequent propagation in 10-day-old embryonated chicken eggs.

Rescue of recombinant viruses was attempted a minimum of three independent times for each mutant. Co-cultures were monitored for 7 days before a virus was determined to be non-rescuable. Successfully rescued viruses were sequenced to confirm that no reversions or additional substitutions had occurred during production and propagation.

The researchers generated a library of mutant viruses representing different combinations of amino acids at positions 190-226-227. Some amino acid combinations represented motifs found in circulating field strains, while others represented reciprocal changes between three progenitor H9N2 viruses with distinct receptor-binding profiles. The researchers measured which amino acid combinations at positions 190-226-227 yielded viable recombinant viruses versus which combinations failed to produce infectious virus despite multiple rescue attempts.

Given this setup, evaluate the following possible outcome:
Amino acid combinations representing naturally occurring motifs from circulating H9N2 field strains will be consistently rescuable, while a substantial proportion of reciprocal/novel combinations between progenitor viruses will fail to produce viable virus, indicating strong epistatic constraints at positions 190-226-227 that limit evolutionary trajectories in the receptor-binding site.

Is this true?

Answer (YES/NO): YES